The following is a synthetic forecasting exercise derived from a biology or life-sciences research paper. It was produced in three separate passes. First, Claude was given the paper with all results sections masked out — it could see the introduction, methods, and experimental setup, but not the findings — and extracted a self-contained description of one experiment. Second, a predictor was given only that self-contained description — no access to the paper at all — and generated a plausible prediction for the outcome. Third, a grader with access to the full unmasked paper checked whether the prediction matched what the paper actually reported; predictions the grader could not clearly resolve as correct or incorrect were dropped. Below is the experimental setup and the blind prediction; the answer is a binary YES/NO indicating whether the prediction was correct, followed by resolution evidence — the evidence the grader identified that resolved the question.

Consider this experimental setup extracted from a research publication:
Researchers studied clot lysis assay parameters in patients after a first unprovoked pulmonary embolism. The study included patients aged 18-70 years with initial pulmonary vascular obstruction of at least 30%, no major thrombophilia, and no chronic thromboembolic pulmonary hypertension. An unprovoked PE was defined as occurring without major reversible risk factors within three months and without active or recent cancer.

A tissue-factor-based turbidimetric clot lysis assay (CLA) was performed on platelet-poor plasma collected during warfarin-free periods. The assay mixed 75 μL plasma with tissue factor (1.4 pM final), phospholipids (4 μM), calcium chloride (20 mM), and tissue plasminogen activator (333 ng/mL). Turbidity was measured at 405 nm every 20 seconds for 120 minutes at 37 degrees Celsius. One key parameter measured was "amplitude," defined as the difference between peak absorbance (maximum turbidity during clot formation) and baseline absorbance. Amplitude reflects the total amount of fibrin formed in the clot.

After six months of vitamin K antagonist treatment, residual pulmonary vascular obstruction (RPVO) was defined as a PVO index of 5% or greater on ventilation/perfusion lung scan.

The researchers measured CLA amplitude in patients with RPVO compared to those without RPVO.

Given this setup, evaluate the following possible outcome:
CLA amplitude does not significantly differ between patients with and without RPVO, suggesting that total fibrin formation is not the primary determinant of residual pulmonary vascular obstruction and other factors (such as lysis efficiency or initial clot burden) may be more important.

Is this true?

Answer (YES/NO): YES